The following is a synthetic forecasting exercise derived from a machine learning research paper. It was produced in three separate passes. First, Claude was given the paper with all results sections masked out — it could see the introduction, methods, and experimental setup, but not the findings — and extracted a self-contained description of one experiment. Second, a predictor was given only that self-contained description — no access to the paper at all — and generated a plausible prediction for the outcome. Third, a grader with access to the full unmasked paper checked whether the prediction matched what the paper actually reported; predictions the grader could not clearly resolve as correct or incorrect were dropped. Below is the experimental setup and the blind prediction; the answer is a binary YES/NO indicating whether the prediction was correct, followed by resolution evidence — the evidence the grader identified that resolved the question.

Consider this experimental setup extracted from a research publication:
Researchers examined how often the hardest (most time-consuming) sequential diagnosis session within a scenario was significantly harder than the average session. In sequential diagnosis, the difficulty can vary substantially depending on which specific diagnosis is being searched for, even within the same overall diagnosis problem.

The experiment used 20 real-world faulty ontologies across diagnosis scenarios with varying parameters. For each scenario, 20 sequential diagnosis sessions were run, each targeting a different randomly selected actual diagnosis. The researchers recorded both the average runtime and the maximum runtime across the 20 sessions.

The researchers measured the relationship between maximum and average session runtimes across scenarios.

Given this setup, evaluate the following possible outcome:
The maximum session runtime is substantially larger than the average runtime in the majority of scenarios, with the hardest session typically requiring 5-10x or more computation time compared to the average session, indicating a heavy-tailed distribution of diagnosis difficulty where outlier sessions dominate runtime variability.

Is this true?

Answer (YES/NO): NO